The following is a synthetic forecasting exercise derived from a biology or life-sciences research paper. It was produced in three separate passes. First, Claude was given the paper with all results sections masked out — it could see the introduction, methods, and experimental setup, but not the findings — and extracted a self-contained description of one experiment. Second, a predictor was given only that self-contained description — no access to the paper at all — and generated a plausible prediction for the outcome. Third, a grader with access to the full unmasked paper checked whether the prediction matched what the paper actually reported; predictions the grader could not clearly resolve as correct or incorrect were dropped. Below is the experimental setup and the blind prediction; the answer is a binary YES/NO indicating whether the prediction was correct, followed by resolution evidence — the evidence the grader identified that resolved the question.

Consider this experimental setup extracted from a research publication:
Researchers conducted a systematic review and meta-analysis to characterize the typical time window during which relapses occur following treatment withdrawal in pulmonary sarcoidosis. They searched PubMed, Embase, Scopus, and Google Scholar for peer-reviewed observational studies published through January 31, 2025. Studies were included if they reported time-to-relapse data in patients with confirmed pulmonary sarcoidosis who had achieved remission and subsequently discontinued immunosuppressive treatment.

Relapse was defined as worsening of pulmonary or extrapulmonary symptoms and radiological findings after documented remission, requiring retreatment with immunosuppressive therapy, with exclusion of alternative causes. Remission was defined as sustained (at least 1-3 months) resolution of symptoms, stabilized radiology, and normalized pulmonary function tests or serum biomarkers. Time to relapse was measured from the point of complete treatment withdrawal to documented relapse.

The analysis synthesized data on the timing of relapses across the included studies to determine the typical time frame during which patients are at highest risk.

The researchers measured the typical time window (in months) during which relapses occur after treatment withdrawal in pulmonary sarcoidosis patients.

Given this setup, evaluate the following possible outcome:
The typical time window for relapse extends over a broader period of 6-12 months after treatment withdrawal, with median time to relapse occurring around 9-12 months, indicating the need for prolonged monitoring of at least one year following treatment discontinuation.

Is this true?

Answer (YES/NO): NO